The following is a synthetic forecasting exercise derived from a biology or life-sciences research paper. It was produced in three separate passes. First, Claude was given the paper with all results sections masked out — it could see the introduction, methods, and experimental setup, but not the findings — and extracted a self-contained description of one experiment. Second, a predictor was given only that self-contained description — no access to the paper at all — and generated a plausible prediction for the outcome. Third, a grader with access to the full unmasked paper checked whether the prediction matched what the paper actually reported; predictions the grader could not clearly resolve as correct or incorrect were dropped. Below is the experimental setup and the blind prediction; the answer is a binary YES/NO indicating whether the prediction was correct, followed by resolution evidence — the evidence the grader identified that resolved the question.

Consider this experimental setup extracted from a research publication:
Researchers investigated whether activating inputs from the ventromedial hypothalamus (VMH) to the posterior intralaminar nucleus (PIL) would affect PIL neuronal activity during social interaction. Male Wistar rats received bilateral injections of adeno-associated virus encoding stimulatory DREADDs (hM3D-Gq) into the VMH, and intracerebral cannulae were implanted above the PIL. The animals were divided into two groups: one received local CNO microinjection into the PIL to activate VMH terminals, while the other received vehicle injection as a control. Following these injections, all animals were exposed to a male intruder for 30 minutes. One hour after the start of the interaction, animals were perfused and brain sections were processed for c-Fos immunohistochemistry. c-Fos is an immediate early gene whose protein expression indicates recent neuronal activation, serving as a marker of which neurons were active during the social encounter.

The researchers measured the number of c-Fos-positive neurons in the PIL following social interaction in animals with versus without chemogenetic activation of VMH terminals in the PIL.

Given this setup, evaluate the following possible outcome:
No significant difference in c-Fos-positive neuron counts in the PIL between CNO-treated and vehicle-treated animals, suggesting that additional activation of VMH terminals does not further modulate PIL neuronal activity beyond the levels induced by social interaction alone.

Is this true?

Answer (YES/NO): NO